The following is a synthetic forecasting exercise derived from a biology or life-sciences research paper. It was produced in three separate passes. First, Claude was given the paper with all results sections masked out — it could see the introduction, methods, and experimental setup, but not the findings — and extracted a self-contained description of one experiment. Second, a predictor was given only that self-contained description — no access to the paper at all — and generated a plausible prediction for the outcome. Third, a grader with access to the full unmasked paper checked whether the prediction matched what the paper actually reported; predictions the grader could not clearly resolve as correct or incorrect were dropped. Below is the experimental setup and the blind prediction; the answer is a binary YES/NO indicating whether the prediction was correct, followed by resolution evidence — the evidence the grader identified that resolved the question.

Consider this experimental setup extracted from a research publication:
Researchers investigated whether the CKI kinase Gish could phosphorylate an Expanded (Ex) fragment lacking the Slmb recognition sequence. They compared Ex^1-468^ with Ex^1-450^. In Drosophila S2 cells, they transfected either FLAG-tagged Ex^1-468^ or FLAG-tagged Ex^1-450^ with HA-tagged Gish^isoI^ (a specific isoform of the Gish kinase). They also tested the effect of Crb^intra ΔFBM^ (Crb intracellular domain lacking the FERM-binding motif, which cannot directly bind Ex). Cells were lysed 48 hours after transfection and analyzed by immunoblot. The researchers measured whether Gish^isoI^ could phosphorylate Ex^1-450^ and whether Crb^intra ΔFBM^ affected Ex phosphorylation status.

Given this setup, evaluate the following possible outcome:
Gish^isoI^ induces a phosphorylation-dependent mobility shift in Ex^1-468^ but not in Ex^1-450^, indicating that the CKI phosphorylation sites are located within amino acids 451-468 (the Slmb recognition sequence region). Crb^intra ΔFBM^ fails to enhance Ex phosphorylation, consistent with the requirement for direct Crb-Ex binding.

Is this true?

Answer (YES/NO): YES